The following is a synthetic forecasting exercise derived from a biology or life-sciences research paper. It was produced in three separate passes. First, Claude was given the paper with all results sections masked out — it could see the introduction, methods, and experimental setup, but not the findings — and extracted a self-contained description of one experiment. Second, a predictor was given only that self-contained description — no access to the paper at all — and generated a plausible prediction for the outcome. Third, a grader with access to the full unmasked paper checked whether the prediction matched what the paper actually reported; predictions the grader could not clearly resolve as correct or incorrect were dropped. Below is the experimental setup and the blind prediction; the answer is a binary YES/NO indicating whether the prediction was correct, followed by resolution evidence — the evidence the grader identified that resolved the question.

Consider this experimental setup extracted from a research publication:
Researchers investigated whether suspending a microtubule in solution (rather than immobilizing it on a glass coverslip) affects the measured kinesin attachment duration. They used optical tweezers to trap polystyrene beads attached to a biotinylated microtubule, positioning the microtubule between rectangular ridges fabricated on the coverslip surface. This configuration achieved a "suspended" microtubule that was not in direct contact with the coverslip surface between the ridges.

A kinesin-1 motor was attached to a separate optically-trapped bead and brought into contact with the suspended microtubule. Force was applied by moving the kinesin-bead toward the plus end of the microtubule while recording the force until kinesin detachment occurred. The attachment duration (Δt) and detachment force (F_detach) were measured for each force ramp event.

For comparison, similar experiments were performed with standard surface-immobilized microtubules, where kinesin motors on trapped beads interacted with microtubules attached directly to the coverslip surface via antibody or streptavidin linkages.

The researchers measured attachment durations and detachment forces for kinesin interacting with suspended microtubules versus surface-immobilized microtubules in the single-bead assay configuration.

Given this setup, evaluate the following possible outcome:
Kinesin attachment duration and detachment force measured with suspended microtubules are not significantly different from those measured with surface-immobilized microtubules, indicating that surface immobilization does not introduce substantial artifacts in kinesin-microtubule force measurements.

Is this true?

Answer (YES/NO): YES